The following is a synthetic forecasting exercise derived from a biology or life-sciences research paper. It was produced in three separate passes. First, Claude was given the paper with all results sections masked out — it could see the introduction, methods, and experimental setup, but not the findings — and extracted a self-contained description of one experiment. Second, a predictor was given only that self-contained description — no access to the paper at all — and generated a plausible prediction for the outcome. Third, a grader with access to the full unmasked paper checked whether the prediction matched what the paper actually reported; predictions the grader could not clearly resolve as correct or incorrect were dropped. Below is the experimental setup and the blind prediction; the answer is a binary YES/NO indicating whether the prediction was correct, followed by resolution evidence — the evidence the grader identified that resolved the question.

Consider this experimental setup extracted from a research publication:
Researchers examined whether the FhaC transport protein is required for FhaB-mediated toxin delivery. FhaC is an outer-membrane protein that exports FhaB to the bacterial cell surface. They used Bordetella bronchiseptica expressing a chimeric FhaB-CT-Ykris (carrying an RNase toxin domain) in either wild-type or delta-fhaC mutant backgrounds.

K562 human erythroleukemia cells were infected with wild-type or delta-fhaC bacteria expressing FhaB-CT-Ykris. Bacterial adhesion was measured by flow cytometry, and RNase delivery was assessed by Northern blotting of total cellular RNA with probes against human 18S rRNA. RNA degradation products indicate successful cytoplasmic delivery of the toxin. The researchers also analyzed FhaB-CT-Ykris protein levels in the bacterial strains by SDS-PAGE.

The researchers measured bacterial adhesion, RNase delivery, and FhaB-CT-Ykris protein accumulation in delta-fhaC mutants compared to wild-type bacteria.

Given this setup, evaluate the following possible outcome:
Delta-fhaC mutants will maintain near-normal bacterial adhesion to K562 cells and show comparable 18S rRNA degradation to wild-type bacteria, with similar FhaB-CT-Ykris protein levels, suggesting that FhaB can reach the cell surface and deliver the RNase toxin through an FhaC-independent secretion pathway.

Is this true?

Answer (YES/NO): NO